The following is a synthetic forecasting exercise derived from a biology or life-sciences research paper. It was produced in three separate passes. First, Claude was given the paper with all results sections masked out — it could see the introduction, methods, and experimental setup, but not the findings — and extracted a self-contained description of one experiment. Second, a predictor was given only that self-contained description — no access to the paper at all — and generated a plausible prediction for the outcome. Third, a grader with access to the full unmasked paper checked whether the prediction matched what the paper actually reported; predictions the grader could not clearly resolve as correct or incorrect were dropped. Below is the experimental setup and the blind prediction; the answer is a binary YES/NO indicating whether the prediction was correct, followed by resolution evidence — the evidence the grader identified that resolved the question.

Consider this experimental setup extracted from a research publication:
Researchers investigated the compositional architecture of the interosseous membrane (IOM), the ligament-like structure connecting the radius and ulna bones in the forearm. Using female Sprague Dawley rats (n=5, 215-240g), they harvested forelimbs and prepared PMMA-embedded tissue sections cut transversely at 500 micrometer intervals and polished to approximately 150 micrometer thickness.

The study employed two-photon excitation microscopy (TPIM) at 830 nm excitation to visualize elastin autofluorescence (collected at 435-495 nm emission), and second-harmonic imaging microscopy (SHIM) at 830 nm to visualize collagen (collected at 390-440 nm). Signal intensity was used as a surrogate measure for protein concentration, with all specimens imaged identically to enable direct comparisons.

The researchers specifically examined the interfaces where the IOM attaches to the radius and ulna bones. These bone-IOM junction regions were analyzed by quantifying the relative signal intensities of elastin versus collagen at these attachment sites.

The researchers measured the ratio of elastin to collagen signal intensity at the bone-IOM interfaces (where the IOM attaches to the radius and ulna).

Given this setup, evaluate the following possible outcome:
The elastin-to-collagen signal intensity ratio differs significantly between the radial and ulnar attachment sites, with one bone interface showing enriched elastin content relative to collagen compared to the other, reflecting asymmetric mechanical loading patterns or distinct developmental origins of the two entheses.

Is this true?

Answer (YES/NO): YES